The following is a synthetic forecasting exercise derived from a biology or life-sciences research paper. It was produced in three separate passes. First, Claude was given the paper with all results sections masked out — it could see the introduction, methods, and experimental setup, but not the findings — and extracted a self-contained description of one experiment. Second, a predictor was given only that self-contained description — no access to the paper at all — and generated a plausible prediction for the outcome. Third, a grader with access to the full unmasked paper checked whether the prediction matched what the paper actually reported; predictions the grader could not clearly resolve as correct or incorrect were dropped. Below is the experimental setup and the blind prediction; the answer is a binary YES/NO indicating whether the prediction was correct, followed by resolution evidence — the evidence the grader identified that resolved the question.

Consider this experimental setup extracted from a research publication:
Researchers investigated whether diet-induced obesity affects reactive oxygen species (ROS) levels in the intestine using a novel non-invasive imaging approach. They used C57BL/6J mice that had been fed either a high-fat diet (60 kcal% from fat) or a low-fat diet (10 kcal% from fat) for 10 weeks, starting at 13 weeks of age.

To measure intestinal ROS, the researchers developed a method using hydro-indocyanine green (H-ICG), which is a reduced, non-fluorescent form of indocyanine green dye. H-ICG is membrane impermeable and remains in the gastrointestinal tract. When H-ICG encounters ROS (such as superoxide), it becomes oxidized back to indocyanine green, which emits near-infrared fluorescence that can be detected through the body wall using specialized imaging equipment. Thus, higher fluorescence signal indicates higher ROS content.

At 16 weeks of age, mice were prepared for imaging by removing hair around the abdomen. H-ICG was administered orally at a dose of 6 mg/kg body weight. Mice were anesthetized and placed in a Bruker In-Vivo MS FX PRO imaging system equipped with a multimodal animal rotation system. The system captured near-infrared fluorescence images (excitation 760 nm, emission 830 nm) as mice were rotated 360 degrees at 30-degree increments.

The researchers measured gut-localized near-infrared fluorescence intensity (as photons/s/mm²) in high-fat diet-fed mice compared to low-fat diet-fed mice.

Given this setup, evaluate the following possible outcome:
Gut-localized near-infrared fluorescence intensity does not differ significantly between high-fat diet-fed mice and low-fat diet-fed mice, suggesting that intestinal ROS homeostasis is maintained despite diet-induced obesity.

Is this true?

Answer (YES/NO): NO